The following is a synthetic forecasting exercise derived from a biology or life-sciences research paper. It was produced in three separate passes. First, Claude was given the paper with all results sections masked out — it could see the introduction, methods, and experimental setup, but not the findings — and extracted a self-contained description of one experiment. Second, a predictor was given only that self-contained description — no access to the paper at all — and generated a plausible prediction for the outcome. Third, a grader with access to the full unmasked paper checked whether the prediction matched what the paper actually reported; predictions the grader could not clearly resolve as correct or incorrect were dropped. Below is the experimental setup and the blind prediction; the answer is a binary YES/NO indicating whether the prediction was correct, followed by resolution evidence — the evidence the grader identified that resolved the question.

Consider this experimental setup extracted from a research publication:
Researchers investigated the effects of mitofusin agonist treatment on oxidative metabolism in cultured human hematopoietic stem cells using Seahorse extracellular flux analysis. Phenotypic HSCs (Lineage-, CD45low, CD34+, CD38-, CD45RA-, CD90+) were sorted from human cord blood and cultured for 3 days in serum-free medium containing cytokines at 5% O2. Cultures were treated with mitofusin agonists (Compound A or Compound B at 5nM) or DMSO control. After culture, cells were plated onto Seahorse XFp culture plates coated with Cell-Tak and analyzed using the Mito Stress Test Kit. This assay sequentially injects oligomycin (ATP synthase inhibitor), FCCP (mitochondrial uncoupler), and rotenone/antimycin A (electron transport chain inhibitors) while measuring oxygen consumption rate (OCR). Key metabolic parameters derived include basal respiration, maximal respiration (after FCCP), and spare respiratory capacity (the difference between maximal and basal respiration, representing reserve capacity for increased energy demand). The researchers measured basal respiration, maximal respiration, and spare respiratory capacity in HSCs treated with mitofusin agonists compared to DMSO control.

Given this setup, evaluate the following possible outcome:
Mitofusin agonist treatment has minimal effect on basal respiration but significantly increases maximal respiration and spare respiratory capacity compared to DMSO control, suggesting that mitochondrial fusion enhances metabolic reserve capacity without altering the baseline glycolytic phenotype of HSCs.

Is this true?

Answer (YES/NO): NO